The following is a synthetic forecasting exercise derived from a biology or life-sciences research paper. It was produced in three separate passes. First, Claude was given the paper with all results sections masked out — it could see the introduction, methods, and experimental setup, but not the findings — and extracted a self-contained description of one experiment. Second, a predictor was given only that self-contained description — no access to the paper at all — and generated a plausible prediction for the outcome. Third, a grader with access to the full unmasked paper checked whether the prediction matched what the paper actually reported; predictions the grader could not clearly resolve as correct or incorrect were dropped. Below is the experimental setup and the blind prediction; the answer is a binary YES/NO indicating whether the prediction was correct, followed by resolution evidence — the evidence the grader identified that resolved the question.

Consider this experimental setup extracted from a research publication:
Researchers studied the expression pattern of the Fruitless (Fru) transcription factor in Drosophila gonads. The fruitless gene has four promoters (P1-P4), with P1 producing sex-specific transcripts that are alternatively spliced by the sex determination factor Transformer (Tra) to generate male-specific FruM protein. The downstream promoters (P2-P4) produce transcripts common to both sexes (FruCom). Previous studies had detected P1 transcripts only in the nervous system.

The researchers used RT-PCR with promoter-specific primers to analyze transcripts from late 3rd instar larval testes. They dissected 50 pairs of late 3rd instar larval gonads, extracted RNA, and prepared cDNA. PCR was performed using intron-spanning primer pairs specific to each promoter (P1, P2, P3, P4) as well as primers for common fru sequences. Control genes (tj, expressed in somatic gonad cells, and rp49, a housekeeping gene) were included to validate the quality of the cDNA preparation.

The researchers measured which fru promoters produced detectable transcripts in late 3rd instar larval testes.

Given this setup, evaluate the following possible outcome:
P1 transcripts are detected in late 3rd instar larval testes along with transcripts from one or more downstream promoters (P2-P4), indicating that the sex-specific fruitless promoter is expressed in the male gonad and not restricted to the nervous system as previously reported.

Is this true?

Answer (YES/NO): NO